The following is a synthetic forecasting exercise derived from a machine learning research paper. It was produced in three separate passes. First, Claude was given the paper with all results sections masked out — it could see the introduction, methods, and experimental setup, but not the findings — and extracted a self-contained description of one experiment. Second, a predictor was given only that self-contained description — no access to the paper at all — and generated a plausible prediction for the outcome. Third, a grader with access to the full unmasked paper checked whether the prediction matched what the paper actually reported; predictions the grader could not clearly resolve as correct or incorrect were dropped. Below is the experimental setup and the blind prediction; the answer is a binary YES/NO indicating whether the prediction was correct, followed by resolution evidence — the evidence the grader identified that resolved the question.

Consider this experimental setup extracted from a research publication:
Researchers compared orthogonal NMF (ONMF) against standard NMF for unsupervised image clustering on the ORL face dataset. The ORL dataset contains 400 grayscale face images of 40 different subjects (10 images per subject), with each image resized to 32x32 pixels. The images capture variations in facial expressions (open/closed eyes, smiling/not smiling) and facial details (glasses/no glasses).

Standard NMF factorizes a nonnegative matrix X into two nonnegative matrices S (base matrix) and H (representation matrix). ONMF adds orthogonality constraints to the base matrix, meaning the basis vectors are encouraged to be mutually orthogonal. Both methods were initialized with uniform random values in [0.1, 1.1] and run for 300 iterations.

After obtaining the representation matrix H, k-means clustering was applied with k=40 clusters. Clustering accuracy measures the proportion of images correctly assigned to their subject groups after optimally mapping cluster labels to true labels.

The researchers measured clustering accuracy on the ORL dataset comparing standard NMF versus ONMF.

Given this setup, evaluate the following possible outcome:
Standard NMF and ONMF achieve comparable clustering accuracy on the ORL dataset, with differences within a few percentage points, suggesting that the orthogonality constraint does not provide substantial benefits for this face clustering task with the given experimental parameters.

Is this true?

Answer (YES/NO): NO